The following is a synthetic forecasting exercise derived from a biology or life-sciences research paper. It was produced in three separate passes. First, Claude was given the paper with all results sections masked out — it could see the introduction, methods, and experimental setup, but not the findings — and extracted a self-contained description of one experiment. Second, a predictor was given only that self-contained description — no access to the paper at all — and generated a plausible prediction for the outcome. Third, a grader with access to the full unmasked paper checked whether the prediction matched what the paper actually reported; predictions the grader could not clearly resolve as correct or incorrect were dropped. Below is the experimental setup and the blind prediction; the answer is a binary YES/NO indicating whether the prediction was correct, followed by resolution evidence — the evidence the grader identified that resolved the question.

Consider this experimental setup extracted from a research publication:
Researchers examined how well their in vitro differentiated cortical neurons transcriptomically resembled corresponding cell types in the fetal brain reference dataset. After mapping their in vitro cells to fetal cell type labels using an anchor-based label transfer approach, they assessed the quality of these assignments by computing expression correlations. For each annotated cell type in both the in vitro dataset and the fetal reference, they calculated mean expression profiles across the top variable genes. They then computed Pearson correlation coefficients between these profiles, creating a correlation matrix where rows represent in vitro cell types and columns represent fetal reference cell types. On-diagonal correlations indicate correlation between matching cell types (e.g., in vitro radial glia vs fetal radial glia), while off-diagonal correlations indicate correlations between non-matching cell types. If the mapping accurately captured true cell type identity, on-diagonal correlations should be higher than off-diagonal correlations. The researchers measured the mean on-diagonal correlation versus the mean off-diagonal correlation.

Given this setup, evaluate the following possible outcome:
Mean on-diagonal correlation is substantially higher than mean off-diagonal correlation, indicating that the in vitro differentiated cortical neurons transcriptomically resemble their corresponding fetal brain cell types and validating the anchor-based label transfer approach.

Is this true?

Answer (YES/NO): YES